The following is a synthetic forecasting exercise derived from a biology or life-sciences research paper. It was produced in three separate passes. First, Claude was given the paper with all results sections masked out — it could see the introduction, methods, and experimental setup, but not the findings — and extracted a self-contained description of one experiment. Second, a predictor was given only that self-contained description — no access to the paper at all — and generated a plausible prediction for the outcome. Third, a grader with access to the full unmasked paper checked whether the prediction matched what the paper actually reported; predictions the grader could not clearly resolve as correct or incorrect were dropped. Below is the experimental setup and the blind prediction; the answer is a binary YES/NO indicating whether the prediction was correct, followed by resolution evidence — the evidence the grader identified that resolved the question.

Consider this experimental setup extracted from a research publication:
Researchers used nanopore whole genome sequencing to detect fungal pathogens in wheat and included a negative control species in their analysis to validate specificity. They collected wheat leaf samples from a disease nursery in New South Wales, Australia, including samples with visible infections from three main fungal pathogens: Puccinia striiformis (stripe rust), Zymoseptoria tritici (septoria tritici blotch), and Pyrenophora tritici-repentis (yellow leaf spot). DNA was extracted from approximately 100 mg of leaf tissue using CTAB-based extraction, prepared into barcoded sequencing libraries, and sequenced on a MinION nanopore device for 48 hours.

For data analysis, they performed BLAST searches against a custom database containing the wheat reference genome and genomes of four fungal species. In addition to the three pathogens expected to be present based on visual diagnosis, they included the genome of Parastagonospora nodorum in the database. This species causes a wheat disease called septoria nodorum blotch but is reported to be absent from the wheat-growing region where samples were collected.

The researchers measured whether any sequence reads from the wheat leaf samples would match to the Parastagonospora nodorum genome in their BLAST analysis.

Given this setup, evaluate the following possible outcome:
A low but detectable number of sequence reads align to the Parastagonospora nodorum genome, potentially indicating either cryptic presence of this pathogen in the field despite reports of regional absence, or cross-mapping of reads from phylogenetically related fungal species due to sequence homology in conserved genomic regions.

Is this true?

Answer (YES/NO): YES